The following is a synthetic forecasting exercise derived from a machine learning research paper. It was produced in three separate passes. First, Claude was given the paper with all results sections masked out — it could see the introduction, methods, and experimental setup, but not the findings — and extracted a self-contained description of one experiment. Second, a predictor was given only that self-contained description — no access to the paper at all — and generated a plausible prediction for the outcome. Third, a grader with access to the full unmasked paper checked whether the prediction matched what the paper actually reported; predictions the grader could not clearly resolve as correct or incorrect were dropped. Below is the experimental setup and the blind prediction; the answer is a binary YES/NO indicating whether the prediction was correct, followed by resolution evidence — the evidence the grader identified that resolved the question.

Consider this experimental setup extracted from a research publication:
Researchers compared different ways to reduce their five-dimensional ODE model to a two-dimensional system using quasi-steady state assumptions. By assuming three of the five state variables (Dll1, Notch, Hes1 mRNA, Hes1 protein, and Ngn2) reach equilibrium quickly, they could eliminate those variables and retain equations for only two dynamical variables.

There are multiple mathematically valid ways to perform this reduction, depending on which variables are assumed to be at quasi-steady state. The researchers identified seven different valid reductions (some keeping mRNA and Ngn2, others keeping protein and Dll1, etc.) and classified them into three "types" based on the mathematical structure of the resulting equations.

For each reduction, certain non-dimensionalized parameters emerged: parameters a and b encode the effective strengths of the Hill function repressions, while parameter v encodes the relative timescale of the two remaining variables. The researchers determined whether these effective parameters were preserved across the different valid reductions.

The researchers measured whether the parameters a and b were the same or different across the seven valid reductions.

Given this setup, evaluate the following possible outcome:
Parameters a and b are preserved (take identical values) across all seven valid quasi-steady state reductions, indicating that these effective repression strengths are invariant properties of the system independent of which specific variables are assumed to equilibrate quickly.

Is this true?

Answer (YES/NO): YES